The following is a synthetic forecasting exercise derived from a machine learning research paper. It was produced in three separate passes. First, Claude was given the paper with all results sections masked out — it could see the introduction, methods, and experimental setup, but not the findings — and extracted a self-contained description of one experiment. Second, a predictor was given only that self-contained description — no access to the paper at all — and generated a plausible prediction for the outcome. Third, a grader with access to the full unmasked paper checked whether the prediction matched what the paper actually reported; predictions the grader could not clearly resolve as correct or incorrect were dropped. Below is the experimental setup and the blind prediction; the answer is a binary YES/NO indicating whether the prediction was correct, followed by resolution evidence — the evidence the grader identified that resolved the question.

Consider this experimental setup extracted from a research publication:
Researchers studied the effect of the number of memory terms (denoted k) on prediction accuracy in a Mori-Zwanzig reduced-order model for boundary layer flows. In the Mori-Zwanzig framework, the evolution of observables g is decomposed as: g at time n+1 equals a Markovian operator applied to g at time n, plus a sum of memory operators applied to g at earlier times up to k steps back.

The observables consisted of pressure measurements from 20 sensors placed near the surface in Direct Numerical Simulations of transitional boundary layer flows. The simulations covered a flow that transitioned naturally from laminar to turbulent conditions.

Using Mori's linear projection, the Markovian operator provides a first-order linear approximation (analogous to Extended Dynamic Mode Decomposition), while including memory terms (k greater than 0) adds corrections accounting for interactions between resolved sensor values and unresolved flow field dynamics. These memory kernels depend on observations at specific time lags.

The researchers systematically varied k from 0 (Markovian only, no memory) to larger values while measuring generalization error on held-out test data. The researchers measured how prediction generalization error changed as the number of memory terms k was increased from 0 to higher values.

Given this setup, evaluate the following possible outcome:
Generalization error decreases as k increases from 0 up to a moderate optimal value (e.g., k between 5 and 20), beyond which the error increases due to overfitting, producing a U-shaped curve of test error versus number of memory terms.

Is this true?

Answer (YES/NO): NO